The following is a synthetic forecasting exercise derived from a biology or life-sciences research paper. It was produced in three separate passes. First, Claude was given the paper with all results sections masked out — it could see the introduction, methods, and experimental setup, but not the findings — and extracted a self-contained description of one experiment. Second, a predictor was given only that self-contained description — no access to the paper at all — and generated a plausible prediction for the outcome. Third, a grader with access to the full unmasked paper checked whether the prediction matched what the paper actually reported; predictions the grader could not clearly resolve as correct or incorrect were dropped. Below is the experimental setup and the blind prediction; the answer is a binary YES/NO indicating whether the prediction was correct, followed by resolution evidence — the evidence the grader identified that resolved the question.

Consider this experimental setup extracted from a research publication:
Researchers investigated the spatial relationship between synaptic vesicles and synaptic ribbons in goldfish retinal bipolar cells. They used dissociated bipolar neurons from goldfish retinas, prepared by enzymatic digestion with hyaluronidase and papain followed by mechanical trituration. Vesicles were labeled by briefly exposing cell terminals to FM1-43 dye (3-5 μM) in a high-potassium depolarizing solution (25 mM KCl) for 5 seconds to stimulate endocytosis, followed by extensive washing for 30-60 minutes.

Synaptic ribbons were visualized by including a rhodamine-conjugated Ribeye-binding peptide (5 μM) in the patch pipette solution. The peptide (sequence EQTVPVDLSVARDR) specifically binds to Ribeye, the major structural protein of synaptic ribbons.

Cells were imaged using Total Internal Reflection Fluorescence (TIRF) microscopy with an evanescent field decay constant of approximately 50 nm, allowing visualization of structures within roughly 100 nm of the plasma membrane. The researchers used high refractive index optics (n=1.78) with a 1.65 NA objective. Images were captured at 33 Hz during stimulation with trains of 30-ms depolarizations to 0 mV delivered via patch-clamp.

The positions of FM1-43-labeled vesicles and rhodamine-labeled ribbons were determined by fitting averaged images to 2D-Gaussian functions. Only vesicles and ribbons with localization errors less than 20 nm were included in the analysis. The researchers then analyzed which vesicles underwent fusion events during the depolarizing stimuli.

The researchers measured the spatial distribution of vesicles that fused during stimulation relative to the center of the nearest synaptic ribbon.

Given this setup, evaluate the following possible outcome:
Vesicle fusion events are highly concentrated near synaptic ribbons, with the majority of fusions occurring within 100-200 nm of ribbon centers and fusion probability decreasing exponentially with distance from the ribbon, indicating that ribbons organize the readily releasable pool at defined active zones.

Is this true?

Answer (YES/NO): NO